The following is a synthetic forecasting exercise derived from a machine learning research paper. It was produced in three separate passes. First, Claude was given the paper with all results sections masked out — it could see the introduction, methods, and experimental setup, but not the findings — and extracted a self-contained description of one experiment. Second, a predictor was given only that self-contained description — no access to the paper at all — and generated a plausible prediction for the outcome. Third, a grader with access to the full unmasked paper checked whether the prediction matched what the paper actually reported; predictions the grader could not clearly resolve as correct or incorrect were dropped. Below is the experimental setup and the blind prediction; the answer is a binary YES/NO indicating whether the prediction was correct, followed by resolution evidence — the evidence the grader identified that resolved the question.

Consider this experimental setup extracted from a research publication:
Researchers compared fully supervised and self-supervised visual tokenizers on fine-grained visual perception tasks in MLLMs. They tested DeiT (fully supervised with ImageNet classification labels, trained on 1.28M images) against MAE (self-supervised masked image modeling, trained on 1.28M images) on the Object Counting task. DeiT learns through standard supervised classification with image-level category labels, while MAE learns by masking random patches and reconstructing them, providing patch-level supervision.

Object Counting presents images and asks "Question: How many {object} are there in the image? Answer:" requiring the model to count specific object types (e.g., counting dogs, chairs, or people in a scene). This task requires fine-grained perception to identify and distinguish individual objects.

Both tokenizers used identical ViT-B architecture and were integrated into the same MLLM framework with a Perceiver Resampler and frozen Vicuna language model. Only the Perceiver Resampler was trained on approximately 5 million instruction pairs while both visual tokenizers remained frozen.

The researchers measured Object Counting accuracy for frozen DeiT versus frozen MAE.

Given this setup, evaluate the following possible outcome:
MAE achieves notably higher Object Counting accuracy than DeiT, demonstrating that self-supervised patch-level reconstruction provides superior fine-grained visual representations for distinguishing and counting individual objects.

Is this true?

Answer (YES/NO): YES